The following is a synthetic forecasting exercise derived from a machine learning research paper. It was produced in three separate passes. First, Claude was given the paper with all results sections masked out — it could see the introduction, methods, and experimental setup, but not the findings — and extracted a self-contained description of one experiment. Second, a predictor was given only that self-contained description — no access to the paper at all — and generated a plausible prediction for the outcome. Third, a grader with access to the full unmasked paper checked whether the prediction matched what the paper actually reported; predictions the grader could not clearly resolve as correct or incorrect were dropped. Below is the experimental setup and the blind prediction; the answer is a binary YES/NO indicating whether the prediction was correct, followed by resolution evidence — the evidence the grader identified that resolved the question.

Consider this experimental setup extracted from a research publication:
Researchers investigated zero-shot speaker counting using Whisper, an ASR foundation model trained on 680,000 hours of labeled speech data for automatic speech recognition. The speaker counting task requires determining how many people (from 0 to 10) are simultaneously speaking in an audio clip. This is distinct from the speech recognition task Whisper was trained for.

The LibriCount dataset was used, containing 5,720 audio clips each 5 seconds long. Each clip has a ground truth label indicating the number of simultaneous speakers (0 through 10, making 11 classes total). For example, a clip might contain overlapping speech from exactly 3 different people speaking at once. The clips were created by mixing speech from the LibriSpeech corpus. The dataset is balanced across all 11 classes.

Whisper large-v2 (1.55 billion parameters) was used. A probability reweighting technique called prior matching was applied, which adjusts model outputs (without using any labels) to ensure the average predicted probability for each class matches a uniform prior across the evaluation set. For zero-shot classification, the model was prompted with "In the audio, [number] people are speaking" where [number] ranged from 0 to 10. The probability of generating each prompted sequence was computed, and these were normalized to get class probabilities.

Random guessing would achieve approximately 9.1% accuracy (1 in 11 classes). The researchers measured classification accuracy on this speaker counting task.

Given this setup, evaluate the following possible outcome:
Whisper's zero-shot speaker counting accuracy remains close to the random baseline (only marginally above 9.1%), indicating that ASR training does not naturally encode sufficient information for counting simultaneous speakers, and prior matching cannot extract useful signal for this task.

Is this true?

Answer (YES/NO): NO